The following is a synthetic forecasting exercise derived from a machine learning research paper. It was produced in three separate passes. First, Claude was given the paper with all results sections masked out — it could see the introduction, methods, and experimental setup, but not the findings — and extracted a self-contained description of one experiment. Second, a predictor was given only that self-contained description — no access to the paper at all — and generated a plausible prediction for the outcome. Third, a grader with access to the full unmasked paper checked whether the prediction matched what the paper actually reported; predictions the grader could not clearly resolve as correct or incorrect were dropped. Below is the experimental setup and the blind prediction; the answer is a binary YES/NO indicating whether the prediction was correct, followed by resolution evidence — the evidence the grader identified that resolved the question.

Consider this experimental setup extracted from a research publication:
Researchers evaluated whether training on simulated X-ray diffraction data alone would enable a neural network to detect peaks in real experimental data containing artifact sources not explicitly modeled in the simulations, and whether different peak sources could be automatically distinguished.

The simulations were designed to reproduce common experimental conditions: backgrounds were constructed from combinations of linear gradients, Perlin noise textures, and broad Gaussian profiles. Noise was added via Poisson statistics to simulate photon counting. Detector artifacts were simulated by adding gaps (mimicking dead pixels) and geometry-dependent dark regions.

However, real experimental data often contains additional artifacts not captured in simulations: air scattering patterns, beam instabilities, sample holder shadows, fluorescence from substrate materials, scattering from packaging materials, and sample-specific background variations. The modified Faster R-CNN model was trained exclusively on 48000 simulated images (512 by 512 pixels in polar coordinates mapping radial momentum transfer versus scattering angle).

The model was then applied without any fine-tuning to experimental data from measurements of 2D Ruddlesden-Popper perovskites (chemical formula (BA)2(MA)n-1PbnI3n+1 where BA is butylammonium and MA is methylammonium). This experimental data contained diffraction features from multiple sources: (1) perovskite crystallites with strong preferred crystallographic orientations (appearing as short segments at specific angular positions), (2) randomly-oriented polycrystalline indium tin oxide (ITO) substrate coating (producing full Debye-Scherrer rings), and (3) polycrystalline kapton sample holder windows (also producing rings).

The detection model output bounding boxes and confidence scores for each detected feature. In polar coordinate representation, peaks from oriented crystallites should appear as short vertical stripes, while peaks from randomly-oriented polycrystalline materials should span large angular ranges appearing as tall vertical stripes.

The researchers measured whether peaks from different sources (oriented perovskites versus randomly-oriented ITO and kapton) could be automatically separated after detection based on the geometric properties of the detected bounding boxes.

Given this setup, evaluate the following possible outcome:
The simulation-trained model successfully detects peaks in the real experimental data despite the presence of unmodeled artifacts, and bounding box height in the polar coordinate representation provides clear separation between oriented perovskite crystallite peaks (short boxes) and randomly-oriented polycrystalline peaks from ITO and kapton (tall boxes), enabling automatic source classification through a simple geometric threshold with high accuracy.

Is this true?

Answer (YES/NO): NO